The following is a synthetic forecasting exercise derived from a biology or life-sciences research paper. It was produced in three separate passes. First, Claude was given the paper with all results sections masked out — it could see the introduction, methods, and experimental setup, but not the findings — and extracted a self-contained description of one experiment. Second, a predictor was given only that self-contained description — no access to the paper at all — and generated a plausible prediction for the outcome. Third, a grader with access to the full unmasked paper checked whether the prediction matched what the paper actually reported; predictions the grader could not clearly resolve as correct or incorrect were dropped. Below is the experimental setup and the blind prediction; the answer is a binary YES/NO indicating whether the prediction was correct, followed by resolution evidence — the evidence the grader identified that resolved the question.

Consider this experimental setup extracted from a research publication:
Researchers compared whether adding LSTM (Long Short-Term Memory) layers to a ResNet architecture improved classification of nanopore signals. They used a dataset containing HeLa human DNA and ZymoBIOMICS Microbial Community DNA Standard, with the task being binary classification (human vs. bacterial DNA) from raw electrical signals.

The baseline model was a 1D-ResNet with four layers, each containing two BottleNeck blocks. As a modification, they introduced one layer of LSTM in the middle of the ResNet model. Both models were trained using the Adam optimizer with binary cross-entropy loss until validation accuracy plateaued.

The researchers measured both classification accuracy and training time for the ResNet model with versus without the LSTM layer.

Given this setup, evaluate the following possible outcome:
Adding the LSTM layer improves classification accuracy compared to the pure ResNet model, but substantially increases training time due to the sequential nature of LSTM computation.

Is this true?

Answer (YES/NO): NO